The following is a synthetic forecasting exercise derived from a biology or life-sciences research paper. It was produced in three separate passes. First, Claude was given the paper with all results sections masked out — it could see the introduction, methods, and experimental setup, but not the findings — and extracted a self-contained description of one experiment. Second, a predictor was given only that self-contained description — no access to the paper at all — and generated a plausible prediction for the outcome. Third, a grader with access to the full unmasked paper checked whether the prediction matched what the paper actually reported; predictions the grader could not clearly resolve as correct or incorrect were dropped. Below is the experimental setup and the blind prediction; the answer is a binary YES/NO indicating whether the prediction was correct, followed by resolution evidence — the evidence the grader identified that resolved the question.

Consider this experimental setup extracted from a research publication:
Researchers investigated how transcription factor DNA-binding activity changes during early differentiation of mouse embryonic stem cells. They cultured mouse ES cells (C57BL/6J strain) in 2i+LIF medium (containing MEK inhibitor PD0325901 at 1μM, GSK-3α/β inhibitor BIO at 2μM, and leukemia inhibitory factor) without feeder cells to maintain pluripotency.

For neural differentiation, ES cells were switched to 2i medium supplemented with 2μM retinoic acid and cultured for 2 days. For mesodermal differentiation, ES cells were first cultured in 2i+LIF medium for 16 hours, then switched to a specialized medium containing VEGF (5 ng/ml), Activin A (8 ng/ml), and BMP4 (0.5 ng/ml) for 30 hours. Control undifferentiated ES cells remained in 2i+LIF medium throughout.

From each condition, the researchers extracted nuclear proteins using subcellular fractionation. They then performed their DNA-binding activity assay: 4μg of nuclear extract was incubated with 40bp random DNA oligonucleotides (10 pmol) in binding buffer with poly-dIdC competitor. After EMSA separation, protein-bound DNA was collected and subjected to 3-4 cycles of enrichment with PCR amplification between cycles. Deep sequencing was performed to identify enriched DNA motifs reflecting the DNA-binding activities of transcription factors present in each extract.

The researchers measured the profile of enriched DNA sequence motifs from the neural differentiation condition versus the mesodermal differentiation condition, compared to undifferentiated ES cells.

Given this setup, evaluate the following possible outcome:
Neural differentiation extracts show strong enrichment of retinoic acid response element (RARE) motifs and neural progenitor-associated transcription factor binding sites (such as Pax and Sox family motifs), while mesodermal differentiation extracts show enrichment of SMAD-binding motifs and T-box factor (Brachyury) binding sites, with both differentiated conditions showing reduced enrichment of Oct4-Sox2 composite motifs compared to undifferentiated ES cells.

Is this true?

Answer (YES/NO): NO